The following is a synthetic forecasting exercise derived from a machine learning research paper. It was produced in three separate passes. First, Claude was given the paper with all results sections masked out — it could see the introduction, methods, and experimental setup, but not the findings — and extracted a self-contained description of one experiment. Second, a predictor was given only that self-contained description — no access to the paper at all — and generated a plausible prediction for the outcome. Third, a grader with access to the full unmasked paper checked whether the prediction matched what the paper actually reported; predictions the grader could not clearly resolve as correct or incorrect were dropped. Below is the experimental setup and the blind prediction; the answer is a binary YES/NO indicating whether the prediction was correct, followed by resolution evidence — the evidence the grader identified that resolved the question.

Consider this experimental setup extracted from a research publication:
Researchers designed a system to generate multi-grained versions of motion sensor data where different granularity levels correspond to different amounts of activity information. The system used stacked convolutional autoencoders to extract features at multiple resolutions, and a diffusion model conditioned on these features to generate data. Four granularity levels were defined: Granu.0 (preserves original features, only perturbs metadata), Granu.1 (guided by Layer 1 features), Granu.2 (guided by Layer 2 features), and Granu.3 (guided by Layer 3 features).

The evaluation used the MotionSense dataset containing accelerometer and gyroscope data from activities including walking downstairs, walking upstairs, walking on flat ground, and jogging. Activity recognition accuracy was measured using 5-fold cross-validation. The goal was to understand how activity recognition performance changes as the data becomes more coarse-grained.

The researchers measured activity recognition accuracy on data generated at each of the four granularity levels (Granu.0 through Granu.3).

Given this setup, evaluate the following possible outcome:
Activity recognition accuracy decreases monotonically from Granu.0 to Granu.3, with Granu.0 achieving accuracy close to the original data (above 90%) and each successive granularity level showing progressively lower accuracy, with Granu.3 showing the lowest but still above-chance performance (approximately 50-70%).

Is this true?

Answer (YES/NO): YES